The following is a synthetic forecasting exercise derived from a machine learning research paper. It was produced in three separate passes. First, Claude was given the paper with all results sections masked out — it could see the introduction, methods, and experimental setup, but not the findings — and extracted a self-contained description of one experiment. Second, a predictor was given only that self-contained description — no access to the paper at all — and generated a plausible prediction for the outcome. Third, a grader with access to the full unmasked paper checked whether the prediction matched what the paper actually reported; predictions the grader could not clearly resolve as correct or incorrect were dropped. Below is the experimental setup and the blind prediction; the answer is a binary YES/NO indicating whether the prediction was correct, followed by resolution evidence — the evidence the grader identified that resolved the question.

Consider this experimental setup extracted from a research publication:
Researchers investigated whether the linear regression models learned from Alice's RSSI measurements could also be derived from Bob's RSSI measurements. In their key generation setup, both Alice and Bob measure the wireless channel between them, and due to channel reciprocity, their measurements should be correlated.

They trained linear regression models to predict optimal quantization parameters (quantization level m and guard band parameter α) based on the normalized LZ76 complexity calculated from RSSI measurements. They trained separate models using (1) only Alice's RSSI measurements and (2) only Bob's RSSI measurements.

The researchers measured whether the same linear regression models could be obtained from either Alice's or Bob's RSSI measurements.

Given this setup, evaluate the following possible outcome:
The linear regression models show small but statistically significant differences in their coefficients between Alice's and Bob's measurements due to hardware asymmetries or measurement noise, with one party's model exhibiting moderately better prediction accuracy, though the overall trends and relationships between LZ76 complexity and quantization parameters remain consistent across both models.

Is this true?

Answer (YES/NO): NO